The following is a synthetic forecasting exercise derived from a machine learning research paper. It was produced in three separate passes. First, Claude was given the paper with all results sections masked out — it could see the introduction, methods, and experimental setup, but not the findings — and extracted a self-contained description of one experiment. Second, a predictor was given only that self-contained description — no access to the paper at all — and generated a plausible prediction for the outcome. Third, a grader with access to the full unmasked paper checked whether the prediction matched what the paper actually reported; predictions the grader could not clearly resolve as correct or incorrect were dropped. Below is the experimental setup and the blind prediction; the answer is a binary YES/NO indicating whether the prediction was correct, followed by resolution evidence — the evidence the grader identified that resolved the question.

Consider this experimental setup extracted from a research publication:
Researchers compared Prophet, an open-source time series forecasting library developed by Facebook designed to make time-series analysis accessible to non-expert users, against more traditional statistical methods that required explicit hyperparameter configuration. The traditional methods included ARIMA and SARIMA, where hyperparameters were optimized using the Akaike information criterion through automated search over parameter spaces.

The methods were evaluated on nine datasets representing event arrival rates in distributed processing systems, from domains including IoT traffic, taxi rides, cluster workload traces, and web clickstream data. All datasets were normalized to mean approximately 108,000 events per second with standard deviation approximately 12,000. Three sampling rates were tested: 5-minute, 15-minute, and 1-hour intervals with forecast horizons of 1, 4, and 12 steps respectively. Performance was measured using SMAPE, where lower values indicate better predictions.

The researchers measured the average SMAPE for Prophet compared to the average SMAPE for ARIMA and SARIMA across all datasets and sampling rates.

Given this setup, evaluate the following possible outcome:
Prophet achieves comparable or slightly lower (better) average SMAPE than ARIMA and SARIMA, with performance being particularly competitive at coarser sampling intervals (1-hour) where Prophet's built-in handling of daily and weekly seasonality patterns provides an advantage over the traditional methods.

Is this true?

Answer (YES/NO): NO